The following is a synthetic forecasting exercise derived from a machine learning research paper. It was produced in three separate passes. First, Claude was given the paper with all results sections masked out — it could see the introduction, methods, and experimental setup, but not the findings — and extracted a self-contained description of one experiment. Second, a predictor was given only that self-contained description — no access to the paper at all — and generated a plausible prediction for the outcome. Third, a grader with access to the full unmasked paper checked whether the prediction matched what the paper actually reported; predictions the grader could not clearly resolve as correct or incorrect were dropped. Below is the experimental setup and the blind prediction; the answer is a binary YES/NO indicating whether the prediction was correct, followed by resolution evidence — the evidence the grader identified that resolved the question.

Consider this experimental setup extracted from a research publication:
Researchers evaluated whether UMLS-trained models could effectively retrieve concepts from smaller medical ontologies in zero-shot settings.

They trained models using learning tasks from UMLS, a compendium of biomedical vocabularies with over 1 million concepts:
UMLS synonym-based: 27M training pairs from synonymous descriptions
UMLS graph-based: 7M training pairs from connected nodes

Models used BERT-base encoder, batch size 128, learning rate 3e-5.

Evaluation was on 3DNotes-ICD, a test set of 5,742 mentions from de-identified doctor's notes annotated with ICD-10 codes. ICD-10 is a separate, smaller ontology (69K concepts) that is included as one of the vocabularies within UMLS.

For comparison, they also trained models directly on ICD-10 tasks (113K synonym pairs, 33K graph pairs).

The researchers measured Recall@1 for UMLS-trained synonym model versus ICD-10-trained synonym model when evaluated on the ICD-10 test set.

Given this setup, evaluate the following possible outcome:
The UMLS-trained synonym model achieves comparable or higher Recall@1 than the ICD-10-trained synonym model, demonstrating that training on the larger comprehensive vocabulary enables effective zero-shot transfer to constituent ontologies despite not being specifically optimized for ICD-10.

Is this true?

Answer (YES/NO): NO